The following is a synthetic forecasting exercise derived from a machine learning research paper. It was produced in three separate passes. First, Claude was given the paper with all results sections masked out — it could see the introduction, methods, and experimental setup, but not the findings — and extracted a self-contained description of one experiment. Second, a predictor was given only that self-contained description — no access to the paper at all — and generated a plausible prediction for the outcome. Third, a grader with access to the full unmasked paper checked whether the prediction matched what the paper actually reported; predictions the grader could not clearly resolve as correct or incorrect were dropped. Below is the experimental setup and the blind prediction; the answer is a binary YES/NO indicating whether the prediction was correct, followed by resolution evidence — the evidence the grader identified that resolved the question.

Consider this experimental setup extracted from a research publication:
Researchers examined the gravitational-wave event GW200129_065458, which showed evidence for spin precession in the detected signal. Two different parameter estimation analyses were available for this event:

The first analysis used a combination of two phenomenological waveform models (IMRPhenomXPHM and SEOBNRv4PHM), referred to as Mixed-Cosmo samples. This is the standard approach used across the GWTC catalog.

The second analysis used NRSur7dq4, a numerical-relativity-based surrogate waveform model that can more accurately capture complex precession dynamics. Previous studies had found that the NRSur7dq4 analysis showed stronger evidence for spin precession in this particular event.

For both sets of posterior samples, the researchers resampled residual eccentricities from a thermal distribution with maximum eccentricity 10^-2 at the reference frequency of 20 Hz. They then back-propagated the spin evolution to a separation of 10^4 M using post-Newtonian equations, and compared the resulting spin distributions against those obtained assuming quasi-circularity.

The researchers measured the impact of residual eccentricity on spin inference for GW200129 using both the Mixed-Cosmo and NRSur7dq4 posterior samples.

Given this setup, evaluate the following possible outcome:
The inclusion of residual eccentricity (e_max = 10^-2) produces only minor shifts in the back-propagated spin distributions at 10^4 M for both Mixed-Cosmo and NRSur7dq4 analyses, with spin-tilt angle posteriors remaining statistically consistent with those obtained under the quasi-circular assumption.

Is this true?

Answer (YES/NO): YES